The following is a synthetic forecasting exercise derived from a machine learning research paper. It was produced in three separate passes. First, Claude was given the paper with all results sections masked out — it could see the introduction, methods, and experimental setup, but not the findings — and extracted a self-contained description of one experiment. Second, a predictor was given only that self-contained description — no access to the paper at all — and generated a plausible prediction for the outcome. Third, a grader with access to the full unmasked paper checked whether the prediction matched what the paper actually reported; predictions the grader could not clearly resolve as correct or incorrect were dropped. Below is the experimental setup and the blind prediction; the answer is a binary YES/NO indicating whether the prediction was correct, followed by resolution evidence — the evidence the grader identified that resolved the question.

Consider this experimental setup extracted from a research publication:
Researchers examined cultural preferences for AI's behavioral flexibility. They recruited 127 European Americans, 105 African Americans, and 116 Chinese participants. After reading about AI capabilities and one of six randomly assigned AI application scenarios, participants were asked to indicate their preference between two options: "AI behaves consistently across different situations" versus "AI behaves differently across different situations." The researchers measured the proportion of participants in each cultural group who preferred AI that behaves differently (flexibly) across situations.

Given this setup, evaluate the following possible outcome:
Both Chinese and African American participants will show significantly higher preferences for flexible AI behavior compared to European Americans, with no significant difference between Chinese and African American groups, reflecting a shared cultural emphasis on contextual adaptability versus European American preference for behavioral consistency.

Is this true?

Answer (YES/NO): NO